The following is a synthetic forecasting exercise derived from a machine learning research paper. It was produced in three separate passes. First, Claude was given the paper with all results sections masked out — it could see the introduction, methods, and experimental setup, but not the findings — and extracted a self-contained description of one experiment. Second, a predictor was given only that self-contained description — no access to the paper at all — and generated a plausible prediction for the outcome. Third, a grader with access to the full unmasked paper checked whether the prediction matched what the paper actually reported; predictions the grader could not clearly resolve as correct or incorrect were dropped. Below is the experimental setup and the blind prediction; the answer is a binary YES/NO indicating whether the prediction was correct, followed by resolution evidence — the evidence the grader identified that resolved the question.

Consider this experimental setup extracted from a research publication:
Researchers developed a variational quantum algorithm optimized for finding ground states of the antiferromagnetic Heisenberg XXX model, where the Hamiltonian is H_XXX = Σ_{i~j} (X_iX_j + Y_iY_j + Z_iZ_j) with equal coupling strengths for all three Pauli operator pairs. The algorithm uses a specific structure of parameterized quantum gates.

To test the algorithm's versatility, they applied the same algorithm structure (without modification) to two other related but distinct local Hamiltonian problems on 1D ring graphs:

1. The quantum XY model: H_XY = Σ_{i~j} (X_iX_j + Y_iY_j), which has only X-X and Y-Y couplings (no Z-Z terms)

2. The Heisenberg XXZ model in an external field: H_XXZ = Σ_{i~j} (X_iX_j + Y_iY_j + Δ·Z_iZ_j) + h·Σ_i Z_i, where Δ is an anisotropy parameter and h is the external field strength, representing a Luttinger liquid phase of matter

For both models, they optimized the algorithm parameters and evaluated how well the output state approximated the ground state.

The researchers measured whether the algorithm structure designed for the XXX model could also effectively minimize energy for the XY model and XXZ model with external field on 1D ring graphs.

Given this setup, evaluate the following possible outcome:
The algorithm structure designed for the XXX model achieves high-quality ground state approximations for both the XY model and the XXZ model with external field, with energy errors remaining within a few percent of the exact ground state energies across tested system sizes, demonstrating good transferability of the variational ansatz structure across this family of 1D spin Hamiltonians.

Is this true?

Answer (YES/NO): YES